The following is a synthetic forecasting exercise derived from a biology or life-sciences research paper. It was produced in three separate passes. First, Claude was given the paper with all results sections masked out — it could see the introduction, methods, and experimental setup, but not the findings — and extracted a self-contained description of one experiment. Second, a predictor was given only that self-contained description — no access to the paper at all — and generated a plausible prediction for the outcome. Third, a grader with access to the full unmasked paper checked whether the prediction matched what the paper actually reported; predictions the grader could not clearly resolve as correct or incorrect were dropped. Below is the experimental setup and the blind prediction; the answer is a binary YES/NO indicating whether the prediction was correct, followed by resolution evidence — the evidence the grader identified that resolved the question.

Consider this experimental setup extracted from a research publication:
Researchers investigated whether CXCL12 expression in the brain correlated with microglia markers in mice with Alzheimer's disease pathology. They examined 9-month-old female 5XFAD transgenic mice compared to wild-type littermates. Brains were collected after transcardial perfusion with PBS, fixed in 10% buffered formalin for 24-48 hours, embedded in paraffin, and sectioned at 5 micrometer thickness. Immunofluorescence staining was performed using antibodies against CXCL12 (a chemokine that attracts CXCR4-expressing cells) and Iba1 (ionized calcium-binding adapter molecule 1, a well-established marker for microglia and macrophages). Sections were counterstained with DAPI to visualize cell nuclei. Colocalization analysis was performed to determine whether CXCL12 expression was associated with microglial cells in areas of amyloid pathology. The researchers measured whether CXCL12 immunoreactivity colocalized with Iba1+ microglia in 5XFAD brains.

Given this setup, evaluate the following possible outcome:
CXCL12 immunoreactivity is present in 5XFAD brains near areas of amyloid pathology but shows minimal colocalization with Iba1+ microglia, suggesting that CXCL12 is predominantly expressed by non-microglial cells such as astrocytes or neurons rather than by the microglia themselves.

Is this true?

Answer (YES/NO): NO